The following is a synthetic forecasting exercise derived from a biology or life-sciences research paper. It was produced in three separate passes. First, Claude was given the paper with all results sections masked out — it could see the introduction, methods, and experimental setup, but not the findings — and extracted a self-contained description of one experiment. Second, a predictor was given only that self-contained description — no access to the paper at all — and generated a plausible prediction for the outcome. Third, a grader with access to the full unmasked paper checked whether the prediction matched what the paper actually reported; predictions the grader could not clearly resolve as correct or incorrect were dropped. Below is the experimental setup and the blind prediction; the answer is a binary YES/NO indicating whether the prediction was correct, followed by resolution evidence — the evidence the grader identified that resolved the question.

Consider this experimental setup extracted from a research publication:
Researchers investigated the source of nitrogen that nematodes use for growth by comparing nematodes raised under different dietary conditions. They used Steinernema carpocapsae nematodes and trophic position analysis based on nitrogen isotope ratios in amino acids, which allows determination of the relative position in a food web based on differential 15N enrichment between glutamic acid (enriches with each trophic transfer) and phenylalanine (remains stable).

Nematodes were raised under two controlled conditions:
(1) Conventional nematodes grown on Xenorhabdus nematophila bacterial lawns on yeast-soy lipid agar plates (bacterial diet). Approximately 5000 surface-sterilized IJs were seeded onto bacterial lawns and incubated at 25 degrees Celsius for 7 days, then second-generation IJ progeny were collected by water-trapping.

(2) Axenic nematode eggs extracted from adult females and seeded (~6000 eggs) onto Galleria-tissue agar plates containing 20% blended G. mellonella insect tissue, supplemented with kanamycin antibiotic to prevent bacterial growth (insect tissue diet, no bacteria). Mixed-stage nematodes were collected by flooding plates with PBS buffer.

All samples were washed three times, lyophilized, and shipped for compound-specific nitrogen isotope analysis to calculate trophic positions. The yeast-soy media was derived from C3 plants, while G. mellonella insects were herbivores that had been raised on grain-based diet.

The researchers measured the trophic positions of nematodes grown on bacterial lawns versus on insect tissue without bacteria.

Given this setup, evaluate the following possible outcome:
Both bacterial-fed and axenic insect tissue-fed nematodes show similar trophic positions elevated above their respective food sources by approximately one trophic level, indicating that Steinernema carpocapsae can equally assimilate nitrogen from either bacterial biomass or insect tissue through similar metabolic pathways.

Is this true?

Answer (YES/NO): YES